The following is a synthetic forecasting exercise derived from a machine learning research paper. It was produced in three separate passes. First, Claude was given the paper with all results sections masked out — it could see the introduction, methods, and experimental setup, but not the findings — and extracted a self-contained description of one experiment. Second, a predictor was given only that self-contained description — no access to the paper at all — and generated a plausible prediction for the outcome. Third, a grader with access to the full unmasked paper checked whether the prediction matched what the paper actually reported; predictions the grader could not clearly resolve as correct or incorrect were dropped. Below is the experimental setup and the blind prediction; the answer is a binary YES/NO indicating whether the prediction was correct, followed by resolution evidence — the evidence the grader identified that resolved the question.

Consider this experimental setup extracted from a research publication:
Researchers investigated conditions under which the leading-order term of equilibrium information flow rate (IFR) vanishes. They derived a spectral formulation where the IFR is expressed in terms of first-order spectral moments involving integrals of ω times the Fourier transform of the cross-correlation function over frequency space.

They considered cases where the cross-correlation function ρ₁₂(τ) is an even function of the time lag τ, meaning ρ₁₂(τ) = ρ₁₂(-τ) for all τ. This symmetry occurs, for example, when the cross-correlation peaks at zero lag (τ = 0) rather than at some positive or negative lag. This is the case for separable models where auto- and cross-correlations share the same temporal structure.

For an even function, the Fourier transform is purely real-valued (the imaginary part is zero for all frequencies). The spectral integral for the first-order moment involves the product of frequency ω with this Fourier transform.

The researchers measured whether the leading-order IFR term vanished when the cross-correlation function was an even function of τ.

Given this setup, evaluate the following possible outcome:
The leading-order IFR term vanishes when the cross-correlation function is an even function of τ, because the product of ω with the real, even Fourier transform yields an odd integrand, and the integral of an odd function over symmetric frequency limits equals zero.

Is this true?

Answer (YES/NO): YES